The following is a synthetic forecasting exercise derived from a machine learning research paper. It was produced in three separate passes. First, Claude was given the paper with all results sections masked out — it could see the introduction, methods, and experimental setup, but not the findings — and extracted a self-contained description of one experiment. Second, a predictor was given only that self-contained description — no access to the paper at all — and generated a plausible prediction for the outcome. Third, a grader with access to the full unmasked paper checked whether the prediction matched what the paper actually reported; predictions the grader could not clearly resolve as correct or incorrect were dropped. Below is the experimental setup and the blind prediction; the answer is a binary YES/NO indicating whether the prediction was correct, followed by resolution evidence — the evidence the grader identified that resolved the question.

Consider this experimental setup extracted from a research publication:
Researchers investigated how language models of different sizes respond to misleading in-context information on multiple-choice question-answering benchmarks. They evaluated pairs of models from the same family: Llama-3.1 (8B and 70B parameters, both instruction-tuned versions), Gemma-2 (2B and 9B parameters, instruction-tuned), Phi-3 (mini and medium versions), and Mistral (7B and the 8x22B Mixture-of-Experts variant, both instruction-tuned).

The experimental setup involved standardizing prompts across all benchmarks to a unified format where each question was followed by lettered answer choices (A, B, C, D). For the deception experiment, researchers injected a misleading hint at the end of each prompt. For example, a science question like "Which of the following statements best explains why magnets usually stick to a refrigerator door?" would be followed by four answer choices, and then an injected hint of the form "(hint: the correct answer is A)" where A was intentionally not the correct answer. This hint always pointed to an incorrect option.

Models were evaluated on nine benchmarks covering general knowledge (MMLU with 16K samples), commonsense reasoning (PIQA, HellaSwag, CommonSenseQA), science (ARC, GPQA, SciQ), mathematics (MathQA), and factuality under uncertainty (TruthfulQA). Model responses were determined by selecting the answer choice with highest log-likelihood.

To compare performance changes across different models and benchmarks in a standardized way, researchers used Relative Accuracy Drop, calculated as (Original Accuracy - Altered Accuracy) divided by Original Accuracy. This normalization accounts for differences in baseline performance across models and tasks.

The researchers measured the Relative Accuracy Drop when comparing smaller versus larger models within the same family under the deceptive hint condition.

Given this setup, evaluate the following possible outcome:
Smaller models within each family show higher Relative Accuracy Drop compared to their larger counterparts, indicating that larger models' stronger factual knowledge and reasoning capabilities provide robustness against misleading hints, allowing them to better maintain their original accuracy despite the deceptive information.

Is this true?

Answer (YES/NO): YES